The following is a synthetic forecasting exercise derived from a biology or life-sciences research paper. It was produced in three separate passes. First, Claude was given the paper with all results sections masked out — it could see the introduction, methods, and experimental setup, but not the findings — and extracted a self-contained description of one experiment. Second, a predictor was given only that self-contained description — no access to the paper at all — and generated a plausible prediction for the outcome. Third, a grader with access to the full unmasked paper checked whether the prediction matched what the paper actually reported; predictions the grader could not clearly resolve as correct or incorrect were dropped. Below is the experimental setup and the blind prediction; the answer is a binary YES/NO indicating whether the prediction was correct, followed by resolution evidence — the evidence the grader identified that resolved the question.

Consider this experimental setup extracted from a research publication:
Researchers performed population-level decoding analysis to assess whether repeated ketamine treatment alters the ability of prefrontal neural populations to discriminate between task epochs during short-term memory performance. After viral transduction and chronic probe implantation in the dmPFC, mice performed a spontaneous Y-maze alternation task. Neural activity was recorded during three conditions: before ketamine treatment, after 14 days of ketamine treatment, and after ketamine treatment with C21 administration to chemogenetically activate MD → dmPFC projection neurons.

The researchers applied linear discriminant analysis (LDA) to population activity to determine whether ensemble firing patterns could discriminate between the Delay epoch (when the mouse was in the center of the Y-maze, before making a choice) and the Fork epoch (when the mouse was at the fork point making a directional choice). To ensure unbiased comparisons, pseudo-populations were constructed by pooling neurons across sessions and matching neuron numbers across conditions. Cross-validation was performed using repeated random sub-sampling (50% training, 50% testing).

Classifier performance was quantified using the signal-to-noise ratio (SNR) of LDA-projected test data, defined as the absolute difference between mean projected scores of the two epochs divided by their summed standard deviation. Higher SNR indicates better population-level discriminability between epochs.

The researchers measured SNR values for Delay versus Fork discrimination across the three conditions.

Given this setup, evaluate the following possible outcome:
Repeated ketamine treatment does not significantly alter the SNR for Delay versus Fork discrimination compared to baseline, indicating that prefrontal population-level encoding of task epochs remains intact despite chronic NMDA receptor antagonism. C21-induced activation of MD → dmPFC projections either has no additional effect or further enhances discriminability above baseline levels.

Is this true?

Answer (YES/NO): NO